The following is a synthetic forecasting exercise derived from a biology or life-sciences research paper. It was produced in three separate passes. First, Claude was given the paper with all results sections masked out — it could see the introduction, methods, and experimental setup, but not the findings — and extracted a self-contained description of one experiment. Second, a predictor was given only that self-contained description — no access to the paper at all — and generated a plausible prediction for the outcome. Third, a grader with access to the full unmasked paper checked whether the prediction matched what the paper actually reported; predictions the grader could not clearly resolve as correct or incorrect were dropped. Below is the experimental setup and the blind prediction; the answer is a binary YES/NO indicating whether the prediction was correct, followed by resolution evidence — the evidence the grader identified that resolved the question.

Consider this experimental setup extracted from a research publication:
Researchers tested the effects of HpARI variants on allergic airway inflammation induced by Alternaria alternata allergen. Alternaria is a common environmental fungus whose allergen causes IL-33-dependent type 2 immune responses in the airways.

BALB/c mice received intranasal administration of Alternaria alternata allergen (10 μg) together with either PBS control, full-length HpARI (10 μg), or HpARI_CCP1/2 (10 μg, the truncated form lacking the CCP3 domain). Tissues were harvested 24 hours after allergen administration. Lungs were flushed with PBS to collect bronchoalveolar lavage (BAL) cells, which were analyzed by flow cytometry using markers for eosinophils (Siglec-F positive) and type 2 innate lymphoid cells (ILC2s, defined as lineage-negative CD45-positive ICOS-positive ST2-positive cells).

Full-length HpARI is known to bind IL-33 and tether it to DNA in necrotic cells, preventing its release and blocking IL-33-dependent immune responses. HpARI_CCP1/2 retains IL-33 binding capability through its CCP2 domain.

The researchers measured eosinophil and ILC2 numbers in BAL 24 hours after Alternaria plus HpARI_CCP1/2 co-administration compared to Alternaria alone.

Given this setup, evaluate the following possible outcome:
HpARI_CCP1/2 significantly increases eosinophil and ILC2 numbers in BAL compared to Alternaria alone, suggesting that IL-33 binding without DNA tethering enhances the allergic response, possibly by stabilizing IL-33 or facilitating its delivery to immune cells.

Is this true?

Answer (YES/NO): NO